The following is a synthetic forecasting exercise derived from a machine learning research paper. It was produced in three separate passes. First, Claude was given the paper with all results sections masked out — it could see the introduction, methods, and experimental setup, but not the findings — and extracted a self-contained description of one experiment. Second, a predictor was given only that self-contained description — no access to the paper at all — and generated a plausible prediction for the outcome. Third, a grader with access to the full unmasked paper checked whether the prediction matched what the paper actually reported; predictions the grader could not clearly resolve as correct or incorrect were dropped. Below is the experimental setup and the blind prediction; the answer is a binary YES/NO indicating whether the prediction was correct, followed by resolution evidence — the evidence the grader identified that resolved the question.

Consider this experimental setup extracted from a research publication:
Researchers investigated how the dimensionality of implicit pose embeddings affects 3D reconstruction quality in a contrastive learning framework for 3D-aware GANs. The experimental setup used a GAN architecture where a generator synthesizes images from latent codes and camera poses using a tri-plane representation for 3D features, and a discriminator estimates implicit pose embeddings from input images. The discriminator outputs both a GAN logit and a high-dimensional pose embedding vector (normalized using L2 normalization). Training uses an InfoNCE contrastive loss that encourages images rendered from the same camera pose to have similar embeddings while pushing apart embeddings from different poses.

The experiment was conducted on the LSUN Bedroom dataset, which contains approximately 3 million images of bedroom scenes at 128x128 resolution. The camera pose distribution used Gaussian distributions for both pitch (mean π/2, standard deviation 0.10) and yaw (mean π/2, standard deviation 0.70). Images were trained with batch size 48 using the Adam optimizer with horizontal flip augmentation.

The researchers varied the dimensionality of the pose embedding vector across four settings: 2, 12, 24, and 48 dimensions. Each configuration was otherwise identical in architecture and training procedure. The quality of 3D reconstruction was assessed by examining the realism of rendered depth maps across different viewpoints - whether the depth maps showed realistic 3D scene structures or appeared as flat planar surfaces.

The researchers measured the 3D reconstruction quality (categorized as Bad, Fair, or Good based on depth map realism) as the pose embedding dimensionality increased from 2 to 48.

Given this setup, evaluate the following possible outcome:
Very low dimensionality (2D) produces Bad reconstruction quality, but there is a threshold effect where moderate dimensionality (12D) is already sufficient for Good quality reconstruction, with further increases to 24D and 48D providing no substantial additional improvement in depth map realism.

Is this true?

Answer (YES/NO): NO